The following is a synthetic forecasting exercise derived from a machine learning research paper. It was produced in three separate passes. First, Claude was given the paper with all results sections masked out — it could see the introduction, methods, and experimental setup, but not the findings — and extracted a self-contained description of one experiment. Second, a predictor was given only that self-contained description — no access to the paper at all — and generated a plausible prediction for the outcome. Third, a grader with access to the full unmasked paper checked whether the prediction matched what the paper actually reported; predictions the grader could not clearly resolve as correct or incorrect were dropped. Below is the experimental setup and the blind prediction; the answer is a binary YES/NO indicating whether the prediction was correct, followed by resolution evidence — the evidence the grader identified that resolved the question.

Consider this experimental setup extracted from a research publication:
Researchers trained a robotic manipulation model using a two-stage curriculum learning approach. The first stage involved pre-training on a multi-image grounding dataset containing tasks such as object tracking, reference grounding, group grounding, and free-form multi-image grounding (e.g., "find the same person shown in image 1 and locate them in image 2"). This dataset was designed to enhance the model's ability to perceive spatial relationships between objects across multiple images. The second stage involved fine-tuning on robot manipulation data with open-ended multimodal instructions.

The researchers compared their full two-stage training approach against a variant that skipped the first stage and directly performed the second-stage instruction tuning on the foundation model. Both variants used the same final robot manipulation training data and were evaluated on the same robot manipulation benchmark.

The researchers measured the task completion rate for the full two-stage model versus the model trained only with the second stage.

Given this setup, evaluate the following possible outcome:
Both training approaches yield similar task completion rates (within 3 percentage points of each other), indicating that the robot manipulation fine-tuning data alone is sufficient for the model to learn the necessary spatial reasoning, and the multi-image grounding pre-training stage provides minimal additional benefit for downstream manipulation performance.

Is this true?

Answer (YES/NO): NO